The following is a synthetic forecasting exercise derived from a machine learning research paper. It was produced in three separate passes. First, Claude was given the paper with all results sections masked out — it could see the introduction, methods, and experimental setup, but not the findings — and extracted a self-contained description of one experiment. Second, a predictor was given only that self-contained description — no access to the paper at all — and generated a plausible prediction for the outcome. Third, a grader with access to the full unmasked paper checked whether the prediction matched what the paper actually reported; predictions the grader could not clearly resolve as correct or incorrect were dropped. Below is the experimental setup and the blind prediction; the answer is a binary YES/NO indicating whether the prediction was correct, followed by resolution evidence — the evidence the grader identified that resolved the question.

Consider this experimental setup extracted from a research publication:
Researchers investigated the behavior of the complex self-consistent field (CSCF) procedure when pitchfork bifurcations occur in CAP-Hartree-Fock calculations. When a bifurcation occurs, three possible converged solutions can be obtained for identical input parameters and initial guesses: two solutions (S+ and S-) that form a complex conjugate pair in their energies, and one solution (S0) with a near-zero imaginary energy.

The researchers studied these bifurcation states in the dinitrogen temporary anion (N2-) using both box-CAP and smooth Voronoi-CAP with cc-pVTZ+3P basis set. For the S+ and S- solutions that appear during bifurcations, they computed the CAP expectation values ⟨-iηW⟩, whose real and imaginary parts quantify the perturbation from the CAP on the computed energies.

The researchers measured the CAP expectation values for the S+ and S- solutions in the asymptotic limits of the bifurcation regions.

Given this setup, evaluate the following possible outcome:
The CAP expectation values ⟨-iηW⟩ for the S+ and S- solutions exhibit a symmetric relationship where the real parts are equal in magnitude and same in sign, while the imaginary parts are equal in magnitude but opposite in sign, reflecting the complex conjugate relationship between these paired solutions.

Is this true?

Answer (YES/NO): NO